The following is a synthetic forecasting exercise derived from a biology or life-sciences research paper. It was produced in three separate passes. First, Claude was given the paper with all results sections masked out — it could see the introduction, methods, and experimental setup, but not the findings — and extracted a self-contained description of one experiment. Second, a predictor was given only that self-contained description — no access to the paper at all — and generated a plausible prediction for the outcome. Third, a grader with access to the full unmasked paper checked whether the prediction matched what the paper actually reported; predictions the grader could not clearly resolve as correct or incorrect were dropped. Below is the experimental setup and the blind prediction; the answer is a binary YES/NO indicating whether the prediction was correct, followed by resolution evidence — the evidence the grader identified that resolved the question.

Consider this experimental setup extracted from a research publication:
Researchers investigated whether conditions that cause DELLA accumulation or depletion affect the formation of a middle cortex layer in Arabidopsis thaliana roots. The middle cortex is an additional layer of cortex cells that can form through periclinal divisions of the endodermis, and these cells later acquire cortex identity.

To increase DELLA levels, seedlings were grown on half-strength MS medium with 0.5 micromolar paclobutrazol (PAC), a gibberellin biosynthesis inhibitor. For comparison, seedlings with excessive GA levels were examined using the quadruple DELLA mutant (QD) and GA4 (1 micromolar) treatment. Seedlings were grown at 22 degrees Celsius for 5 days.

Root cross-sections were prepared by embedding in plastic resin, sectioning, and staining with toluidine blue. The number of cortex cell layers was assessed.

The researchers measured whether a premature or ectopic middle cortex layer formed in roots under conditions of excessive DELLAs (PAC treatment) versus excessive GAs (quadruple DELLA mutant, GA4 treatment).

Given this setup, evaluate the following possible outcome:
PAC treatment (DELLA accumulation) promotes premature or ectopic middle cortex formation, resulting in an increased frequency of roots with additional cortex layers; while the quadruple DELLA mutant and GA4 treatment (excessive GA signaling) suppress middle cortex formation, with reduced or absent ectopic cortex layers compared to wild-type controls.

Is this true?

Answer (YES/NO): NO